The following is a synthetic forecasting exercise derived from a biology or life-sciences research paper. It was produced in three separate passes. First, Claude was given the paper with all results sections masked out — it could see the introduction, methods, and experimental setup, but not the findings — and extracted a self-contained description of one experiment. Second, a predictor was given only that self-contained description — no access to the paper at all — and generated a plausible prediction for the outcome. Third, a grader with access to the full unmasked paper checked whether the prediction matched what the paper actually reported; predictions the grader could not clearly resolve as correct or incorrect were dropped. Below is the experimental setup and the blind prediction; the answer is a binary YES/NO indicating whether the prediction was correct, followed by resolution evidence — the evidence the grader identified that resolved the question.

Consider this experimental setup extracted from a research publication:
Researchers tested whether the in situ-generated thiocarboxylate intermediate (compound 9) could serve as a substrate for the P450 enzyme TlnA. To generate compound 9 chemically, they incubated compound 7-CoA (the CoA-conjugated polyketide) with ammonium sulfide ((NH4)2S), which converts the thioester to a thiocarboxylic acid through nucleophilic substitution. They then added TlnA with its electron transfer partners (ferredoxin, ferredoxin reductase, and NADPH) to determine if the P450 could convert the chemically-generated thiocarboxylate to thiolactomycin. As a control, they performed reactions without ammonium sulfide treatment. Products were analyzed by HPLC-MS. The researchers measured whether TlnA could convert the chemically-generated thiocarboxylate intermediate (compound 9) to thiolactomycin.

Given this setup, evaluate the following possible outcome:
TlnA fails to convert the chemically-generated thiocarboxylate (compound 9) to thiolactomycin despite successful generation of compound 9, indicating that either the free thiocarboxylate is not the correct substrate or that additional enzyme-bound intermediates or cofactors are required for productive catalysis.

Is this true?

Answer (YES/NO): NO